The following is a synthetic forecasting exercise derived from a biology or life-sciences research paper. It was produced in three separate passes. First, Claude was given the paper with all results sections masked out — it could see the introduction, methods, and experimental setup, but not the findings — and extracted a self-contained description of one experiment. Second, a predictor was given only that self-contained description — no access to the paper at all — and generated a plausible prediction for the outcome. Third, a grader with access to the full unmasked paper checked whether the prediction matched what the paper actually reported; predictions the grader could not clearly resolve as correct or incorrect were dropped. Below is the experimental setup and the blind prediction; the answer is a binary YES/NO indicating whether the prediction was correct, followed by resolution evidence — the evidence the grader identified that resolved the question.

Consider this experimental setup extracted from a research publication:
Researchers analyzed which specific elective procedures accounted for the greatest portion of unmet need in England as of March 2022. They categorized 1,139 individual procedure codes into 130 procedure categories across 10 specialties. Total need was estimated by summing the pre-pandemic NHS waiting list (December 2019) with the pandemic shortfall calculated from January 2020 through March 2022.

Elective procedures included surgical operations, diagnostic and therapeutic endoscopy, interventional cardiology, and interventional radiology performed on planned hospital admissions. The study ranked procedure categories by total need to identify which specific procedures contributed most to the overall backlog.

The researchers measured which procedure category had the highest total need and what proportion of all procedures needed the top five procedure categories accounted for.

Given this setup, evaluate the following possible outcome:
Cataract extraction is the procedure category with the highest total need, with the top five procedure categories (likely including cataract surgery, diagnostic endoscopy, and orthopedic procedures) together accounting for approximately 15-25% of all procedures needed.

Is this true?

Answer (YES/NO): NO